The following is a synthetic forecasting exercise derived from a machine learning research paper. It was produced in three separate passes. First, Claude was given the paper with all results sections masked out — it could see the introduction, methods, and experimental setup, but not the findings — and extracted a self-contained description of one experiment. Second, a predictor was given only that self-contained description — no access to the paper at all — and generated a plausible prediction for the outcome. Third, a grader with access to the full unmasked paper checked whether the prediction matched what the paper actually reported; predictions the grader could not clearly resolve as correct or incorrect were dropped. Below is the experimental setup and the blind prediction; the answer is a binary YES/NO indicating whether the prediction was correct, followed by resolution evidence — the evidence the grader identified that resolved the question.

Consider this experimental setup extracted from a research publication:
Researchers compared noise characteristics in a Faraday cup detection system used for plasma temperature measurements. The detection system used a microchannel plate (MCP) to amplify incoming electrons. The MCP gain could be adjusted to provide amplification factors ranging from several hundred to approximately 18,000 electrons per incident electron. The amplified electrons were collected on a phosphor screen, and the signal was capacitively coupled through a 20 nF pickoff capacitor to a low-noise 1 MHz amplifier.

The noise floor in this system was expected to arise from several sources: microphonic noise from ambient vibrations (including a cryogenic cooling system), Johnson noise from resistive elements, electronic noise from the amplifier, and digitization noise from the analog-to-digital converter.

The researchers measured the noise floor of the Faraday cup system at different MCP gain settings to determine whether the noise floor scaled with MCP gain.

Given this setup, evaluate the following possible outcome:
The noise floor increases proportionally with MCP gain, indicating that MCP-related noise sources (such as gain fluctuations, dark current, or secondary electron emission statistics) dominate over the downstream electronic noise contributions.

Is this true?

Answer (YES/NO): NO